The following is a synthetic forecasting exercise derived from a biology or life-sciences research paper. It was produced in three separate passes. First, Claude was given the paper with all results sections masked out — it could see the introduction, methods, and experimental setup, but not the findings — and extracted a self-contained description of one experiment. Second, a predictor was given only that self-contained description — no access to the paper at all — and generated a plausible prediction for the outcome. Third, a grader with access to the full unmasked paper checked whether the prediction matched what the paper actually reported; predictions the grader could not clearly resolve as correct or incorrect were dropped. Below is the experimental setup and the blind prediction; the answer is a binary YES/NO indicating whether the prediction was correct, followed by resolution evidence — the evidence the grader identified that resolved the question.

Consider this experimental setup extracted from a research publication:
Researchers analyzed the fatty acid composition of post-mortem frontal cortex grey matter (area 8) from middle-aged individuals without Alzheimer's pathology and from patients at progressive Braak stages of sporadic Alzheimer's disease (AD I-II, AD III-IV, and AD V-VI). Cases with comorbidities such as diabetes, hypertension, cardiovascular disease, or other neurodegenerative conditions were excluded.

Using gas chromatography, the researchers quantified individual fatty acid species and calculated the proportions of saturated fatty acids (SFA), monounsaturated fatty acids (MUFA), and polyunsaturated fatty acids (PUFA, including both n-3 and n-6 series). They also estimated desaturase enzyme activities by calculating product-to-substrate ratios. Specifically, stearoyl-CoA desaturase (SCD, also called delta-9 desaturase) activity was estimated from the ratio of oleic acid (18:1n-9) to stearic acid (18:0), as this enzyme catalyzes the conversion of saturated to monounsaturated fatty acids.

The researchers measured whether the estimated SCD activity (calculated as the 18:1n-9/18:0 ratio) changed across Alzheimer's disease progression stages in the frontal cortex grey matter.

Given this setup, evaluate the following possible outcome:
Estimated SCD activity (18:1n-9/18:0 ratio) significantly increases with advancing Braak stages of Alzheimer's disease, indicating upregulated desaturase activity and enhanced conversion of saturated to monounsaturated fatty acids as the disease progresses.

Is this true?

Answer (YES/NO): NO